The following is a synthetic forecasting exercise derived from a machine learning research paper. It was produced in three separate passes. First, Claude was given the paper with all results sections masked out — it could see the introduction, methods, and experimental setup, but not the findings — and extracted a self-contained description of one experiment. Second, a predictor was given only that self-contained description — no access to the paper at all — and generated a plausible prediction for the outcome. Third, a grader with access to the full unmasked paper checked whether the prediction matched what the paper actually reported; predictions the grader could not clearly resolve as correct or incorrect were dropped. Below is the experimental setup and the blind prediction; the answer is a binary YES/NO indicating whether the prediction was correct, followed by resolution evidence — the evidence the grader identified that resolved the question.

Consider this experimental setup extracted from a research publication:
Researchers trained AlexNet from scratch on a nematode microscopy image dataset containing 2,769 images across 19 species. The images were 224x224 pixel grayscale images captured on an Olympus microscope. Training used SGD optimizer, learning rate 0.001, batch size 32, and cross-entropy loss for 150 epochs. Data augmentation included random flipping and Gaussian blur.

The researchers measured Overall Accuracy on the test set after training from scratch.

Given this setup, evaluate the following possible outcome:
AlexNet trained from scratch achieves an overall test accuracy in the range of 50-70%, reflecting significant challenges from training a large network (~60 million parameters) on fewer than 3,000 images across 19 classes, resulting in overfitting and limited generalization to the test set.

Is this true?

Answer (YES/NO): NO